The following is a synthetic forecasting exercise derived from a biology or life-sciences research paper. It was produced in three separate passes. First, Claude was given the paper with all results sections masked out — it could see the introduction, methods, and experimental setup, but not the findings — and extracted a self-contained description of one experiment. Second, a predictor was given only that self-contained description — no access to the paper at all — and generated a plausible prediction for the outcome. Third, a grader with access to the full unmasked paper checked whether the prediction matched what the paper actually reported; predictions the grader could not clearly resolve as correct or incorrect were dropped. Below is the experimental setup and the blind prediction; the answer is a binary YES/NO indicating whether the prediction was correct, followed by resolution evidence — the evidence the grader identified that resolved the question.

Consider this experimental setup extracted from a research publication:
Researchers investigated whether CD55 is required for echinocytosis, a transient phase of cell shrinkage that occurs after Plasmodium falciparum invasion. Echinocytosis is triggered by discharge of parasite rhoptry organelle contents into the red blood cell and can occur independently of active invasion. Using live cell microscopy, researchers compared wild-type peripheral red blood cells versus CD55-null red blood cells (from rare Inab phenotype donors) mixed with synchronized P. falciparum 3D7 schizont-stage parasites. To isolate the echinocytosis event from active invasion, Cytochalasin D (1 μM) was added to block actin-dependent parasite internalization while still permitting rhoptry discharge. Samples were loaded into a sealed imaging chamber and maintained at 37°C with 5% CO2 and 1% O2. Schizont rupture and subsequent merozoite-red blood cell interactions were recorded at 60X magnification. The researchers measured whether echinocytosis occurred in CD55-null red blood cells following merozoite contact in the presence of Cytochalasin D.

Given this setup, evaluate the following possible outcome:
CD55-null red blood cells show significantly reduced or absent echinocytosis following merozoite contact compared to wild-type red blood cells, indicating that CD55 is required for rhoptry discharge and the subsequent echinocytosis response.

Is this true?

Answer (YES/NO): NO